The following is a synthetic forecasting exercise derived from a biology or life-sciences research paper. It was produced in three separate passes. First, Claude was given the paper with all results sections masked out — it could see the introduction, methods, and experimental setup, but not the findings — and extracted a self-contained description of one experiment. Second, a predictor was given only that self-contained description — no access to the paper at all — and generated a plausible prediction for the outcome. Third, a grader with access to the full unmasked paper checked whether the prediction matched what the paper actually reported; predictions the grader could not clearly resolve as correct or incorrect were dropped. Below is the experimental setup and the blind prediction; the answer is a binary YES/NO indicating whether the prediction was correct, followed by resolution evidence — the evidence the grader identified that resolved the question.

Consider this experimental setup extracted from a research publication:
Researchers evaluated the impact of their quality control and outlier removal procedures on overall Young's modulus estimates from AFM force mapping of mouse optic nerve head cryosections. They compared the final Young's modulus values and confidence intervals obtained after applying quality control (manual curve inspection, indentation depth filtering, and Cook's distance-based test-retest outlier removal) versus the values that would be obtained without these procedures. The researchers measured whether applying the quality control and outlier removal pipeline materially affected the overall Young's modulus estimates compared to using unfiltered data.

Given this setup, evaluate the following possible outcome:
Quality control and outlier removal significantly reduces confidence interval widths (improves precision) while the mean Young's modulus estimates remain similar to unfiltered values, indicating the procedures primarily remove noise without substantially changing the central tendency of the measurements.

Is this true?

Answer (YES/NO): NO